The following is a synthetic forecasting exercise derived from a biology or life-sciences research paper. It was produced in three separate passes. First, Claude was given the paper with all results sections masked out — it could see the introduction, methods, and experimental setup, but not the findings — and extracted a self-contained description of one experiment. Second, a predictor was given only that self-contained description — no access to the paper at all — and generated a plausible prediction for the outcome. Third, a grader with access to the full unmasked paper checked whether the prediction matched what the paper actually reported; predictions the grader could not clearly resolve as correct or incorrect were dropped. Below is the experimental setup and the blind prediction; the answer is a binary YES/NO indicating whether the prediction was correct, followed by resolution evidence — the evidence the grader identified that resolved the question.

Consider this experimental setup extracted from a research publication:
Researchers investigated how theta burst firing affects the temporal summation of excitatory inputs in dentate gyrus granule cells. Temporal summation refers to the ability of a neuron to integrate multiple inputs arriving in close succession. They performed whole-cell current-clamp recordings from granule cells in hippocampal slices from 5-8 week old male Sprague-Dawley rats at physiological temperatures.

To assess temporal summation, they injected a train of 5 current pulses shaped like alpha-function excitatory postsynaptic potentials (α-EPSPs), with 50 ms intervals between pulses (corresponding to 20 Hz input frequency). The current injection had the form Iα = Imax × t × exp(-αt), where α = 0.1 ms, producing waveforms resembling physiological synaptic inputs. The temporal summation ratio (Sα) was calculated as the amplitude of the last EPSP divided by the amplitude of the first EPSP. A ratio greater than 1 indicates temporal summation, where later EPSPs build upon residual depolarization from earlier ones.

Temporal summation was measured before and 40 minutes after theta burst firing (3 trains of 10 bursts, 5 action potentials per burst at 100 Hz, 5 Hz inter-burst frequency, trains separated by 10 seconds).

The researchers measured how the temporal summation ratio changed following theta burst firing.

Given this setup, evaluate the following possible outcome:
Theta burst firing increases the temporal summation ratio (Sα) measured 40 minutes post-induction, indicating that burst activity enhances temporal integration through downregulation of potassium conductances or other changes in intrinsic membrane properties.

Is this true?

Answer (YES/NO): NO